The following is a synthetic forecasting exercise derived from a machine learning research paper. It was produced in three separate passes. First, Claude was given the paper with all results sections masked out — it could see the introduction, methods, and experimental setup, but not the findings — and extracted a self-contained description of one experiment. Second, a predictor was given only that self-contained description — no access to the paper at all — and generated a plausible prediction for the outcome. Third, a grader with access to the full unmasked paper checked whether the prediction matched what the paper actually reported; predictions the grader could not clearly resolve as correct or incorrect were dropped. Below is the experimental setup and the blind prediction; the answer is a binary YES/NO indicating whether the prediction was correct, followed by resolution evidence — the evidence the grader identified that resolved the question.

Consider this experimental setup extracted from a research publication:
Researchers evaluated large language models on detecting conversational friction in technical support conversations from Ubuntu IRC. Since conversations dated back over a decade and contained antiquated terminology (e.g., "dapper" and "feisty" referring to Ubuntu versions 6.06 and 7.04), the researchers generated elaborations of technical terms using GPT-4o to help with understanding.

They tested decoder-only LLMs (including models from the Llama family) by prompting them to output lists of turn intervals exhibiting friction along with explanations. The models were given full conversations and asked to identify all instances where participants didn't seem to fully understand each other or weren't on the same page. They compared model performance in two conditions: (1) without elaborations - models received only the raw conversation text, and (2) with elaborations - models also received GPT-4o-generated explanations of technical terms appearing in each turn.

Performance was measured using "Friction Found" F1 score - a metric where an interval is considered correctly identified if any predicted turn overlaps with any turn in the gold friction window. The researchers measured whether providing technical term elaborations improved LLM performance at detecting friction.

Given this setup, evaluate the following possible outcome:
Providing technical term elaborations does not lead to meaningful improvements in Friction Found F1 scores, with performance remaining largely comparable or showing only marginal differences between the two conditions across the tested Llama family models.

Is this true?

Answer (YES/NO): YES